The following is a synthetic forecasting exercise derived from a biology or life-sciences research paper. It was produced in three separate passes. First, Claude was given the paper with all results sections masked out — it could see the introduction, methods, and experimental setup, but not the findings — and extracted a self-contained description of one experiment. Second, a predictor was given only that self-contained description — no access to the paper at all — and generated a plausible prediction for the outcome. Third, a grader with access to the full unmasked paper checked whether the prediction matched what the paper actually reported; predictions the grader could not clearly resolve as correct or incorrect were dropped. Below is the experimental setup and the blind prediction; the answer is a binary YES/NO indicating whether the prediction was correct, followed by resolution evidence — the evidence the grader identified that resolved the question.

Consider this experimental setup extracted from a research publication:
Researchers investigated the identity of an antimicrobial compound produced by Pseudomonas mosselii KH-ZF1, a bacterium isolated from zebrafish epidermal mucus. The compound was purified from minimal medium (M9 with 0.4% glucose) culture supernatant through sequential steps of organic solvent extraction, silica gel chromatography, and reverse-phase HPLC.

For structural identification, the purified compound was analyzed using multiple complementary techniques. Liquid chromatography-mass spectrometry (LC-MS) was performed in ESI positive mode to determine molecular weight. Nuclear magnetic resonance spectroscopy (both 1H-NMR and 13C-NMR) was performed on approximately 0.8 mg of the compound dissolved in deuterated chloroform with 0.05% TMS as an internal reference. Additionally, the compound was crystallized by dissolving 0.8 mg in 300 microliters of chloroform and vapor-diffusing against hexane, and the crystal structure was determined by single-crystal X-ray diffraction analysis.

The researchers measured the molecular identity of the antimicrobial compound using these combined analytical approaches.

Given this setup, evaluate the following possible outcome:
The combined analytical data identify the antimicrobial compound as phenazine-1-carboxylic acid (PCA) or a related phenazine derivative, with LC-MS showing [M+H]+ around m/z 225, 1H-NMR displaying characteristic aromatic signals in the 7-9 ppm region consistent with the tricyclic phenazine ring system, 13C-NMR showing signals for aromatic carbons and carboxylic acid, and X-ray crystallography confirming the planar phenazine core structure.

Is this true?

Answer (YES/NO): NO